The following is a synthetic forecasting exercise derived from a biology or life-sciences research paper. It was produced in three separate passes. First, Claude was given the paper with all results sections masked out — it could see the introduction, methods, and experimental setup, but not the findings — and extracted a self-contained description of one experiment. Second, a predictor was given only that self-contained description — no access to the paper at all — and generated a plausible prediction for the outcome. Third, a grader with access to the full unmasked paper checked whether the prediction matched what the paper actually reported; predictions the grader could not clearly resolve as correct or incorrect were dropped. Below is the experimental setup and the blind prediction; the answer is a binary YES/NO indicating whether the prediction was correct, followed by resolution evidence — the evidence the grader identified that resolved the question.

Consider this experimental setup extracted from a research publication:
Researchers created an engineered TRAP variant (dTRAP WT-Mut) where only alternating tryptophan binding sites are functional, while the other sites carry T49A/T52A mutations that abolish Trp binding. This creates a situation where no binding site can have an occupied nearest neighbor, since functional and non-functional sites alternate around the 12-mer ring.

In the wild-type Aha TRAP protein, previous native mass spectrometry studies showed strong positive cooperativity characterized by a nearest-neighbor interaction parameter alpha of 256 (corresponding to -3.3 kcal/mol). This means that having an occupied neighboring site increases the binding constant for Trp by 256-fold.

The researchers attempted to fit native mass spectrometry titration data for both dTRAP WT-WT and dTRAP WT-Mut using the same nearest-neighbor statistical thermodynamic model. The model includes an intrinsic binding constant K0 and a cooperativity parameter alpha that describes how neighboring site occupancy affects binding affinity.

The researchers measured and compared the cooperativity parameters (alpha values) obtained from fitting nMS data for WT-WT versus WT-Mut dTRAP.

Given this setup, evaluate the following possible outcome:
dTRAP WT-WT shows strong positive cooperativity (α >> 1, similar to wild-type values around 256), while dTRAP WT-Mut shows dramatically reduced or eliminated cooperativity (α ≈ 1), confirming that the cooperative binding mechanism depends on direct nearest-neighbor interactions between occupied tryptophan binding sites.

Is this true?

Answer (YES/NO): NO